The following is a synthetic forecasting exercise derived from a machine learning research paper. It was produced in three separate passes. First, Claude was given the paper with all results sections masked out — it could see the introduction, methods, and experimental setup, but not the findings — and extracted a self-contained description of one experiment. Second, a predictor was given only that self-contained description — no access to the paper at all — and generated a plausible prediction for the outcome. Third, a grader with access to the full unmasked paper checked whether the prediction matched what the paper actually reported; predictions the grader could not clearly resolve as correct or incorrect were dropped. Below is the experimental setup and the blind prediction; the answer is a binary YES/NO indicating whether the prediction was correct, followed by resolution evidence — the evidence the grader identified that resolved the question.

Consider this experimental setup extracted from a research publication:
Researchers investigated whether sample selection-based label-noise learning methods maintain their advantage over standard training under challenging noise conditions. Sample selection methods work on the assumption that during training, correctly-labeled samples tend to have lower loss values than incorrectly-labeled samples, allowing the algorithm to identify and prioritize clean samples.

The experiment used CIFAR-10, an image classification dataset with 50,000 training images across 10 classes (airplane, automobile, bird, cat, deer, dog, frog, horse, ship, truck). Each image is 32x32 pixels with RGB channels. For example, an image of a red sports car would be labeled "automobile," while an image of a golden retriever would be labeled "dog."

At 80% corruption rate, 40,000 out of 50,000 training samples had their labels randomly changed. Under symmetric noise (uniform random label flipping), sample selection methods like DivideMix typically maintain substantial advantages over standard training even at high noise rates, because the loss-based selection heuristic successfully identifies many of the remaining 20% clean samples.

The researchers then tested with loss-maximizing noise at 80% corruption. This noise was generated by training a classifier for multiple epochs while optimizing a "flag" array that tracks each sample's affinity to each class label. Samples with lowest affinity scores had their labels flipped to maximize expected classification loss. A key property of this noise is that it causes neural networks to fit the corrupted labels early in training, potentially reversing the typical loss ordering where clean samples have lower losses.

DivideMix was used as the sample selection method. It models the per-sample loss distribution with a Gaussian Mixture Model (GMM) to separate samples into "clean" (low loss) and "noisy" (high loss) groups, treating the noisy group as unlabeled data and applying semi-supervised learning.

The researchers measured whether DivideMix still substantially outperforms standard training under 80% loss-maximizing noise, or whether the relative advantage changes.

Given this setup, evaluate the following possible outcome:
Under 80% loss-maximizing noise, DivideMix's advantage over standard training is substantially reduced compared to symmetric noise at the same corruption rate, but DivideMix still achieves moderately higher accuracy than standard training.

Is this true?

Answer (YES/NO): NO